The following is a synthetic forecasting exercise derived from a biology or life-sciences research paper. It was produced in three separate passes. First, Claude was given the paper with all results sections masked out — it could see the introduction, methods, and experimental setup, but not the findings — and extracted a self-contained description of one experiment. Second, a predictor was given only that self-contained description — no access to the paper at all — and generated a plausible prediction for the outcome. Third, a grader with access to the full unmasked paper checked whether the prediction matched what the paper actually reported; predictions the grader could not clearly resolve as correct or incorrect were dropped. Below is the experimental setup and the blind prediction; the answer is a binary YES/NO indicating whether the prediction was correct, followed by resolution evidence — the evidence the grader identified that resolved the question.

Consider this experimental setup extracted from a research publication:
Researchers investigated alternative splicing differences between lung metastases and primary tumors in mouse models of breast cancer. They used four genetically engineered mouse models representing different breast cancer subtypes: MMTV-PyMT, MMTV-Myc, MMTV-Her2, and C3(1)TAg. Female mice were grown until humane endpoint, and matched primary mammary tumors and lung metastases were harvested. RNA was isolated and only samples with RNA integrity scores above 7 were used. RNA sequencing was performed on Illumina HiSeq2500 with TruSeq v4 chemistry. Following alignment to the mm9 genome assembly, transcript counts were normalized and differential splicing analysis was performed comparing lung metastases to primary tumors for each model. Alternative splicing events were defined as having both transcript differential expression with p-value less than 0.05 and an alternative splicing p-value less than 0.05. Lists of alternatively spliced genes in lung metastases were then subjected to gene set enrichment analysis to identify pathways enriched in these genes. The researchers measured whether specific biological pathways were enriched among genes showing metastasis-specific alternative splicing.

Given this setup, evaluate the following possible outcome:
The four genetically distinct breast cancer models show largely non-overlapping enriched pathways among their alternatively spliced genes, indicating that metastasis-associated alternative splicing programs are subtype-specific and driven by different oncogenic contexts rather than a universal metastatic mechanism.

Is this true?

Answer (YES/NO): YES